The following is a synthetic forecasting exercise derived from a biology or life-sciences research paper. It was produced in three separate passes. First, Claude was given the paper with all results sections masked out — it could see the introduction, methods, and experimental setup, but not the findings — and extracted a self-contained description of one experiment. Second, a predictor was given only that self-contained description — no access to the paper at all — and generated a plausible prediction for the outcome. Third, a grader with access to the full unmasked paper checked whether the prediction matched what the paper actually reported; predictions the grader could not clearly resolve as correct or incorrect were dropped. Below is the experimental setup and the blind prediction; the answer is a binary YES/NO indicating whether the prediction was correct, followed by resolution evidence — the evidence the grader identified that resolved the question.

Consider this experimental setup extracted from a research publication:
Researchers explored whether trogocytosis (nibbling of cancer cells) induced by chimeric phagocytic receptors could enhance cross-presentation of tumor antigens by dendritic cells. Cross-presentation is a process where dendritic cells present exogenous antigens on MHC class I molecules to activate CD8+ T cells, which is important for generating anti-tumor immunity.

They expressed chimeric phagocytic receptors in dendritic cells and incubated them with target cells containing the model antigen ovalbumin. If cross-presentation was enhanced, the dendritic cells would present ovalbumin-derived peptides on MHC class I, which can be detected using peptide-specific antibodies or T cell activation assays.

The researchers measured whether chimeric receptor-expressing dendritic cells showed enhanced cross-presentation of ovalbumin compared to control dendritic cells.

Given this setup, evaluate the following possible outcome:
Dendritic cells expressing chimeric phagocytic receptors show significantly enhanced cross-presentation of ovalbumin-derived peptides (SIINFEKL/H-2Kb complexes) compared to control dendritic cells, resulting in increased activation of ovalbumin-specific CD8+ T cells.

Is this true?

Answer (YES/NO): NO